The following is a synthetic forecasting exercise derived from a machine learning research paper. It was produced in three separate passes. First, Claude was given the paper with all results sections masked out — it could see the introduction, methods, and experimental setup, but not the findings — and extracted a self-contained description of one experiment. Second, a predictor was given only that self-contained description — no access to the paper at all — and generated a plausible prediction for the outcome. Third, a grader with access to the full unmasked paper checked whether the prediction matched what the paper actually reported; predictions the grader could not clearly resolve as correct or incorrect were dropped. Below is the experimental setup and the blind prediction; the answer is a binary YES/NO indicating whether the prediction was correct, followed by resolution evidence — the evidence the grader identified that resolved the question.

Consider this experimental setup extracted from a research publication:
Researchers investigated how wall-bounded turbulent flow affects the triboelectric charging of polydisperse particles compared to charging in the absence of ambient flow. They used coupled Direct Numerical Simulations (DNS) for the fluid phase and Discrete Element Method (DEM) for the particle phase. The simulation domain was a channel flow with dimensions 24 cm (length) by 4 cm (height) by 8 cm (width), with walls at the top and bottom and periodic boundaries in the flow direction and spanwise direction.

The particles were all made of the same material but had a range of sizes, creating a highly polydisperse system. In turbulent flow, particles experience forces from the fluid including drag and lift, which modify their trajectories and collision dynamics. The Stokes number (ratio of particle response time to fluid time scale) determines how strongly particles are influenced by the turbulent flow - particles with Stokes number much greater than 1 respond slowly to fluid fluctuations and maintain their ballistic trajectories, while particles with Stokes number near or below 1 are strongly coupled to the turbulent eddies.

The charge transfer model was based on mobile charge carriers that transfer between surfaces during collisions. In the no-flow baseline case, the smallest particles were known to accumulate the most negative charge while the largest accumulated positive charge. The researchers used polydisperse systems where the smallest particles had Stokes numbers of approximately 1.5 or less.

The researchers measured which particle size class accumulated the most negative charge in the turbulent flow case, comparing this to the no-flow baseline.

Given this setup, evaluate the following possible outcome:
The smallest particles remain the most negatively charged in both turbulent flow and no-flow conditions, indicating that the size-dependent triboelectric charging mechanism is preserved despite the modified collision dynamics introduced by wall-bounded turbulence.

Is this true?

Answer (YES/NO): NO